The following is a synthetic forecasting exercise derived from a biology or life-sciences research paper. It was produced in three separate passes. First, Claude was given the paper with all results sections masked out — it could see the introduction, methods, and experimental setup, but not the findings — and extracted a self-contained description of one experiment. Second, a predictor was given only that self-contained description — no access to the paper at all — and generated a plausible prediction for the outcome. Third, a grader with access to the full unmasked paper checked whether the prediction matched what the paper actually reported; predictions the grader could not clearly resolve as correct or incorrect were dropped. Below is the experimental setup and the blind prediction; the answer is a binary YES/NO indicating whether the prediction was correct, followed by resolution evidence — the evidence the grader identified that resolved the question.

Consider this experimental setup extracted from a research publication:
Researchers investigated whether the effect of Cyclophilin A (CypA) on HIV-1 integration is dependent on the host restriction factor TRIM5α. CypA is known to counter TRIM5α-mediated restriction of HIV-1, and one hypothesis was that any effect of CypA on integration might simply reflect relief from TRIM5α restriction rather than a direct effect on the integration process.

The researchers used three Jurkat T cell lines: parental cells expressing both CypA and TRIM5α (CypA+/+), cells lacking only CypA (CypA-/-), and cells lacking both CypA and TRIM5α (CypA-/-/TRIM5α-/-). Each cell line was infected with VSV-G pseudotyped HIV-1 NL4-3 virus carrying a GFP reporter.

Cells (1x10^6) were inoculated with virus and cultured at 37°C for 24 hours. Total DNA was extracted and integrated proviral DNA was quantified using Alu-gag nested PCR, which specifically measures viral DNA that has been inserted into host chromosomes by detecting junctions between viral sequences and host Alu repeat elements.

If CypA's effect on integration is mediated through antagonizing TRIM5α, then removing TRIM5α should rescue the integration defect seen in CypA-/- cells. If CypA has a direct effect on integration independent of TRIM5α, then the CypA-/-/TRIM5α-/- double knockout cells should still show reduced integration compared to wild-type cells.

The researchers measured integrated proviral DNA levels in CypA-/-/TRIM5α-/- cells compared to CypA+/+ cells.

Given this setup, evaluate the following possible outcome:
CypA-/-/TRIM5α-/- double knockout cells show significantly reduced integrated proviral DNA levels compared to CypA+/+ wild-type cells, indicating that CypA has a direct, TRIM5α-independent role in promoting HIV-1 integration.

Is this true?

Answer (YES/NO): YES